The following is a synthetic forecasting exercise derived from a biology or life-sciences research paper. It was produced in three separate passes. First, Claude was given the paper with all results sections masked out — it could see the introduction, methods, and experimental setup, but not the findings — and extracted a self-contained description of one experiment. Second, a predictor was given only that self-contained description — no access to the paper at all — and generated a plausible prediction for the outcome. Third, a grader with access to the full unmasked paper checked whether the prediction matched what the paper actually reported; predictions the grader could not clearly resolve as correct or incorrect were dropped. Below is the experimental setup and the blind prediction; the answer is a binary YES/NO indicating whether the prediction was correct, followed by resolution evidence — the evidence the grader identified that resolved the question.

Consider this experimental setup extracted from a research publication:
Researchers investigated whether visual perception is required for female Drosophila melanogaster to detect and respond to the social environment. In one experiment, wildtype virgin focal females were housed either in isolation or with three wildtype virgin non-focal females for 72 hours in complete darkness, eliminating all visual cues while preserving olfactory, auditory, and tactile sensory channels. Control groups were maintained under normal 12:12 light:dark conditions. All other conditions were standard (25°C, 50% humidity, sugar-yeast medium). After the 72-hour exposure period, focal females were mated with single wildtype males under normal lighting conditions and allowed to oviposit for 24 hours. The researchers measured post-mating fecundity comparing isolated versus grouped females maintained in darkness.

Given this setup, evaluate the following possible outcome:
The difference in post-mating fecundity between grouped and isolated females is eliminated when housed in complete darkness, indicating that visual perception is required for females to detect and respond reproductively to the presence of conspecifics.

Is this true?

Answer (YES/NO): NO